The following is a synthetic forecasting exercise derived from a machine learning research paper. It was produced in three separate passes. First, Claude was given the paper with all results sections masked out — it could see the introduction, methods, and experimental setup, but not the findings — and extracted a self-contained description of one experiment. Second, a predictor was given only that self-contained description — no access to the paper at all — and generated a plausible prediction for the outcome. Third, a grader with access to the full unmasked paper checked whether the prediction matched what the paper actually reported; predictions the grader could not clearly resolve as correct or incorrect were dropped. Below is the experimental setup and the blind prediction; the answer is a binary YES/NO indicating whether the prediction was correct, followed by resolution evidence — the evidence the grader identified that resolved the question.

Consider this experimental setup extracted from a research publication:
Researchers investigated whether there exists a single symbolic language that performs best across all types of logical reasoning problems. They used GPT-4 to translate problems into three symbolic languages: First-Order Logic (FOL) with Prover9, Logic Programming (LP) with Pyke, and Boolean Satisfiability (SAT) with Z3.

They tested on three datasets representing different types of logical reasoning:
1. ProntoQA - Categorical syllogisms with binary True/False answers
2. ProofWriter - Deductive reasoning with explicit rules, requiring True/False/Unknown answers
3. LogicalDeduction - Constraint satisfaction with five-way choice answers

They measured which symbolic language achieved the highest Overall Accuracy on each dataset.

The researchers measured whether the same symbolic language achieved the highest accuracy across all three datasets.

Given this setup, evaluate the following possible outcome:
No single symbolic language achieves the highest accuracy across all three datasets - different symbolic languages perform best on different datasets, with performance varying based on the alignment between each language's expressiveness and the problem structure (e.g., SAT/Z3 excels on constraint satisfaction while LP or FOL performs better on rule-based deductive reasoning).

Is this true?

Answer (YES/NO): YES